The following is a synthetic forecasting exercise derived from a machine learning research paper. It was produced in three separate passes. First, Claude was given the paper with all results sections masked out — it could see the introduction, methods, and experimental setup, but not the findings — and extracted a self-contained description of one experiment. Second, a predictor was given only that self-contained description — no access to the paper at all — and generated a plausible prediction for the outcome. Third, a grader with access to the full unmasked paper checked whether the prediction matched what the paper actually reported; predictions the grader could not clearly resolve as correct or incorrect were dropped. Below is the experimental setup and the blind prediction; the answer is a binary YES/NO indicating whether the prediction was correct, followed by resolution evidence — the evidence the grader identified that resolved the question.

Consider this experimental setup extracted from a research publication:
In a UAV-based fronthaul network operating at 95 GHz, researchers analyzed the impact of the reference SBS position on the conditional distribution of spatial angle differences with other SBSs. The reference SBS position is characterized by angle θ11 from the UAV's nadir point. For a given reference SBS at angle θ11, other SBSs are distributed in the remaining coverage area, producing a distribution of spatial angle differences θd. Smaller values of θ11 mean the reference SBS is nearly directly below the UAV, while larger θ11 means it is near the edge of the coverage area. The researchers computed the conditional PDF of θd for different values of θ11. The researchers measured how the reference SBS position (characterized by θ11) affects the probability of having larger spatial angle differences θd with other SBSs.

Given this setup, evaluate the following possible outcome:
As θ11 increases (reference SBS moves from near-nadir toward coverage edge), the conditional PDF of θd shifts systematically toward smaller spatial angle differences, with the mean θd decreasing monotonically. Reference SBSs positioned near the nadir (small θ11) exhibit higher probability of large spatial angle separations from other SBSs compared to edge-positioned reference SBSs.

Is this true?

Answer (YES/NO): YES